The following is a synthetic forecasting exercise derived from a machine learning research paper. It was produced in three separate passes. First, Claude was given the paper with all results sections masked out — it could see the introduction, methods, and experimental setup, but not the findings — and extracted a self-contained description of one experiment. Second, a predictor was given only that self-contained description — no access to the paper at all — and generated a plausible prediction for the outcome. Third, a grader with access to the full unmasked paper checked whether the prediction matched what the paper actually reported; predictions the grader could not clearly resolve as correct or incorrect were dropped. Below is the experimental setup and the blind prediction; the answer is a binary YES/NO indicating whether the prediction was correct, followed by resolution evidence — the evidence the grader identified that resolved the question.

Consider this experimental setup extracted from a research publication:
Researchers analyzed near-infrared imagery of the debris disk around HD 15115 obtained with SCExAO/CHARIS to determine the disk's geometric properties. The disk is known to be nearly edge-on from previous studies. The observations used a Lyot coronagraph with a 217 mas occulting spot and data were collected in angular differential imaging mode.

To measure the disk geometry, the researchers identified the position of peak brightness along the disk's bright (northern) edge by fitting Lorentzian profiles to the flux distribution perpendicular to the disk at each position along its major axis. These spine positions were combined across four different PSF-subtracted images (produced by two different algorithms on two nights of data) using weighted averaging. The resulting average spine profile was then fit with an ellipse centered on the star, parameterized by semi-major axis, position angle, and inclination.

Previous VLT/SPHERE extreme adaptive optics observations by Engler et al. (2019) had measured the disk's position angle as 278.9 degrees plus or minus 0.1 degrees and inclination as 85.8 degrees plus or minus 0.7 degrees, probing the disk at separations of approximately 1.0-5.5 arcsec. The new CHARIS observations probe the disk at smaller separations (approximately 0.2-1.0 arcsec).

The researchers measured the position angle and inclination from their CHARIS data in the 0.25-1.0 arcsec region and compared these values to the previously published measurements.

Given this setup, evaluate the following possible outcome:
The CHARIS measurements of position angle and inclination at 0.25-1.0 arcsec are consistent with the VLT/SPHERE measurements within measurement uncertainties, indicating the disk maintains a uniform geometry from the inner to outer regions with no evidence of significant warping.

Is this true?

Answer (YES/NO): NO